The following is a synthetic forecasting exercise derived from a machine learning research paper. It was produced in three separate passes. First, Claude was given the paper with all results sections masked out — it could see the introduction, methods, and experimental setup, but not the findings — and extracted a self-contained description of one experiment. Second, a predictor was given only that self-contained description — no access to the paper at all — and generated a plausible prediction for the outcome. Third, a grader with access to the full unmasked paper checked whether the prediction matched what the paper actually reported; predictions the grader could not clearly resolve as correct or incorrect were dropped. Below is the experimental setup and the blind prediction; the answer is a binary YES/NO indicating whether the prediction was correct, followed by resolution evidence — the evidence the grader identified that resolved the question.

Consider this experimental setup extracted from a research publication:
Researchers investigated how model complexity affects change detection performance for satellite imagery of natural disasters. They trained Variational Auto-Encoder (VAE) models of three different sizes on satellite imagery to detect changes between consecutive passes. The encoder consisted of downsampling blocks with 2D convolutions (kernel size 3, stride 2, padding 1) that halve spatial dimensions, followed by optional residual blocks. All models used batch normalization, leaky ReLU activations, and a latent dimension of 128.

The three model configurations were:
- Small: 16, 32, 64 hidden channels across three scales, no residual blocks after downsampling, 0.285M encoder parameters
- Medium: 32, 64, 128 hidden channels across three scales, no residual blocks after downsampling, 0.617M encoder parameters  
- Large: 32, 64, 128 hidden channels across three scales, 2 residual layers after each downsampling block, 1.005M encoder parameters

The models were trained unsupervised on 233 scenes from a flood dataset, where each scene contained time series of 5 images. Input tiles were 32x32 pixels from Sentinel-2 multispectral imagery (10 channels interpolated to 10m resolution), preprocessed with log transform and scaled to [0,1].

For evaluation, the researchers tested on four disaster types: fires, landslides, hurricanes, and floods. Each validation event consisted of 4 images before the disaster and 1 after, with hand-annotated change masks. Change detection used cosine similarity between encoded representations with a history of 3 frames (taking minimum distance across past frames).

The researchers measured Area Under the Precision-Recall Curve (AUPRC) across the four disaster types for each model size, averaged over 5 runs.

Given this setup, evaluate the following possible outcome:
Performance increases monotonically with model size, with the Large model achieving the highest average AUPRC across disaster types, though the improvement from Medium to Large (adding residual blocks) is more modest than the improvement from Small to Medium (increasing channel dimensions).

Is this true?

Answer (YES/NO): NO